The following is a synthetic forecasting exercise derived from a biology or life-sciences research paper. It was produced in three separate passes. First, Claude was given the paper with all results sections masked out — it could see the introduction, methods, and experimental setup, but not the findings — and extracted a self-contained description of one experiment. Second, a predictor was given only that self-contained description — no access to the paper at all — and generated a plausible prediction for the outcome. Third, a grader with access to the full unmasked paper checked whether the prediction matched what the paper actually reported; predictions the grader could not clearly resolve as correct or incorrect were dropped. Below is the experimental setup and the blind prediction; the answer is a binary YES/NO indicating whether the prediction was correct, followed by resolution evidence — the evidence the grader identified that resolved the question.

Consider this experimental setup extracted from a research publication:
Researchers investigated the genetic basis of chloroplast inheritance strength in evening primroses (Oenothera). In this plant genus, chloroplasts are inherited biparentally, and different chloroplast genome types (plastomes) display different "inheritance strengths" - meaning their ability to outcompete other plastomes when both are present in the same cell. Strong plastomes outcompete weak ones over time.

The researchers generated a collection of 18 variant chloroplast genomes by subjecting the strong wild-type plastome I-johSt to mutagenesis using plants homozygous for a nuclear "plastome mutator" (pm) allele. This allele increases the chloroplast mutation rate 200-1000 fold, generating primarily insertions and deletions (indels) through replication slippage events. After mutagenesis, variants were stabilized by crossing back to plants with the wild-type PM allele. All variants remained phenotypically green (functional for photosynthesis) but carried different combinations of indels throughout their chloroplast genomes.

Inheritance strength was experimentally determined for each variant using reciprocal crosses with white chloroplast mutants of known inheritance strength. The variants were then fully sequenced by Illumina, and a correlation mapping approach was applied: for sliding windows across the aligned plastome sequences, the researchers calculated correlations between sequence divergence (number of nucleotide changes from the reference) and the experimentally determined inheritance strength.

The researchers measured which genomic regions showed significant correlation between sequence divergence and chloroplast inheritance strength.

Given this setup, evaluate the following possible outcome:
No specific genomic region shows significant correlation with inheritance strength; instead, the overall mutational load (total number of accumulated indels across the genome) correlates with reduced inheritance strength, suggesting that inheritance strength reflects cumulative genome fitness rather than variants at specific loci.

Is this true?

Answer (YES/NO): NO